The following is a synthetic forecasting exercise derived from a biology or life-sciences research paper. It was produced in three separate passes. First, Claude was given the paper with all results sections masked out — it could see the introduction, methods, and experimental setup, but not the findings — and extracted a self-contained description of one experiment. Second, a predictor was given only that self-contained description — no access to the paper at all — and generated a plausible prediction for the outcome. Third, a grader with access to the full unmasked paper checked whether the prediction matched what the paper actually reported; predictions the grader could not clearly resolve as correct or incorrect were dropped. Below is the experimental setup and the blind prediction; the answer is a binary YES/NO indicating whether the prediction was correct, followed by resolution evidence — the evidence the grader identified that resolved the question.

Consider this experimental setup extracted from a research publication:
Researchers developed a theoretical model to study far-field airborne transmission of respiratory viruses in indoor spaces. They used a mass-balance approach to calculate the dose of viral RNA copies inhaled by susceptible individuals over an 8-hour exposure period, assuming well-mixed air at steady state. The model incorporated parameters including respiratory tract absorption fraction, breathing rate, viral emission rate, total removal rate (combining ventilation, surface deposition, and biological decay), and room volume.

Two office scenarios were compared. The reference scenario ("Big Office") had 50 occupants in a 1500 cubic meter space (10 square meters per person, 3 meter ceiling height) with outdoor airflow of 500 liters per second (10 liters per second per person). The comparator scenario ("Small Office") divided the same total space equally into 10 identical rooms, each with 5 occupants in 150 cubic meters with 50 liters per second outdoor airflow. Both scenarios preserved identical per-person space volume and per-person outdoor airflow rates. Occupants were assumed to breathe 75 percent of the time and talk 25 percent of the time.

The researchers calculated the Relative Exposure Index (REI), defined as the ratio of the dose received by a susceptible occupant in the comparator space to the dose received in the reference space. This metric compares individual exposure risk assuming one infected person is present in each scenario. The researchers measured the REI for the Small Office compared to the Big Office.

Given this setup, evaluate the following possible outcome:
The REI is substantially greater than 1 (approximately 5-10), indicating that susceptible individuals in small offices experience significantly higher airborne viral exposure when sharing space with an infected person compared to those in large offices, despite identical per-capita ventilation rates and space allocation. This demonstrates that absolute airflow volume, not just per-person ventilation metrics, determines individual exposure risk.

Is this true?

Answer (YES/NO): YES